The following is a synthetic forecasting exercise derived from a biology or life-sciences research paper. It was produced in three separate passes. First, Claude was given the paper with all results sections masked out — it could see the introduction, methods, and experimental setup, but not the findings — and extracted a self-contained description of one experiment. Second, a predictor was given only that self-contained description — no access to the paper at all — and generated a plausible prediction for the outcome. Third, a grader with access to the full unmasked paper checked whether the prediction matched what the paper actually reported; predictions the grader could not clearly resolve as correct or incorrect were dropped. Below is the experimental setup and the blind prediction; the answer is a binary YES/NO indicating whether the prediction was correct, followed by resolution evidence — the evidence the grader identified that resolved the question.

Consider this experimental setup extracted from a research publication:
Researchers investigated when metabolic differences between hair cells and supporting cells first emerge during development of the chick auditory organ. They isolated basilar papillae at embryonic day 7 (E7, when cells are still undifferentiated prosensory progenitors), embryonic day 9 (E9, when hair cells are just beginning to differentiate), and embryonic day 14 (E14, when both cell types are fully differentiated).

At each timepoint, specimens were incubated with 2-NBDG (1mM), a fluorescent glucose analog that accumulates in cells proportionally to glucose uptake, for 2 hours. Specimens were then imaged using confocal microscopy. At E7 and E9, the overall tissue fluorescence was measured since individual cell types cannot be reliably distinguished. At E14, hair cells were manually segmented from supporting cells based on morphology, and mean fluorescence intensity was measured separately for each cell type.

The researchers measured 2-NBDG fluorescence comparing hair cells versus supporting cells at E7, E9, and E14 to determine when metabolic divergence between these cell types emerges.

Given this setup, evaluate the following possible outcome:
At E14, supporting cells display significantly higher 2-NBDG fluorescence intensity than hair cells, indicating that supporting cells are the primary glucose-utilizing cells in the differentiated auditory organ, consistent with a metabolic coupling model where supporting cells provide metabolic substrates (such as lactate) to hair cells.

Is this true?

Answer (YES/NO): NO